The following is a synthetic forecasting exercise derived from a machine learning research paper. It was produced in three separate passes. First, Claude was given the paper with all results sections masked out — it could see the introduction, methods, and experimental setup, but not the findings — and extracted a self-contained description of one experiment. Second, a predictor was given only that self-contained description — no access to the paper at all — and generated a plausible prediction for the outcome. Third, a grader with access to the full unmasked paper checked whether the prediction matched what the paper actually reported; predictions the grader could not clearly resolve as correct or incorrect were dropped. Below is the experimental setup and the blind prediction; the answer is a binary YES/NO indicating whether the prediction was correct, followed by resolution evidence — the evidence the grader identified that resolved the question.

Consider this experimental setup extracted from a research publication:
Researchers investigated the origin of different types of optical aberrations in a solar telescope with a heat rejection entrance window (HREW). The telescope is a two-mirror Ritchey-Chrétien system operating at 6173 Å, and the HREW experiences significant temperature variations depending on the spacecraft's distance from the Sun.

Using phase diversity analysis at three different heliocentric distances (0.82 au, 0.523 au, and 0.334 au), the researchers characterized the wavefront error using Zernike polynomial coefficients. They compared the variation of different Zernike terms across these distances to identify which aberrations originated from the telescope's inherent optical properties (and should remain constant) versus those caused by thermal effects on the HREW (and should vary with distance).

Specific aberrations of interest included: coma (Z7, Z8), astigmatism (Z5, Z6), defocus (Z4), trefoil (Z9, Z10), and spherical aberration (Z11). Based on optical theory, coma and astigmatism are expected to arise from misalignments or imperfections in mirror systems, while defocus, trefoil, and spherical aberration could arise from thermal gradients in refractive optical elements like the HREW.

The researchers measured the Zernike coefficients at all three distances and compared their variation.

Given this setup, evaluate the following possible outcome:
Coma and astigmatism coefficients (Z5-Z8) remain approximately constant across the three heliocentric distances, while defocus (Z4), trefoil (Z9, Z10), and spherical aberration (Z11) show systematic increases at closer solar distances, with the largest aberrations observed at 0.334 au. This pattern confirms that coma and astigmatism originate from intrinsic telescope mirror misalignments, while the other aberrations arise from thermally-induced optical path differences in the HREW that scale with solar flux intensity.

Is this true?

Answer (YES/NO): YES